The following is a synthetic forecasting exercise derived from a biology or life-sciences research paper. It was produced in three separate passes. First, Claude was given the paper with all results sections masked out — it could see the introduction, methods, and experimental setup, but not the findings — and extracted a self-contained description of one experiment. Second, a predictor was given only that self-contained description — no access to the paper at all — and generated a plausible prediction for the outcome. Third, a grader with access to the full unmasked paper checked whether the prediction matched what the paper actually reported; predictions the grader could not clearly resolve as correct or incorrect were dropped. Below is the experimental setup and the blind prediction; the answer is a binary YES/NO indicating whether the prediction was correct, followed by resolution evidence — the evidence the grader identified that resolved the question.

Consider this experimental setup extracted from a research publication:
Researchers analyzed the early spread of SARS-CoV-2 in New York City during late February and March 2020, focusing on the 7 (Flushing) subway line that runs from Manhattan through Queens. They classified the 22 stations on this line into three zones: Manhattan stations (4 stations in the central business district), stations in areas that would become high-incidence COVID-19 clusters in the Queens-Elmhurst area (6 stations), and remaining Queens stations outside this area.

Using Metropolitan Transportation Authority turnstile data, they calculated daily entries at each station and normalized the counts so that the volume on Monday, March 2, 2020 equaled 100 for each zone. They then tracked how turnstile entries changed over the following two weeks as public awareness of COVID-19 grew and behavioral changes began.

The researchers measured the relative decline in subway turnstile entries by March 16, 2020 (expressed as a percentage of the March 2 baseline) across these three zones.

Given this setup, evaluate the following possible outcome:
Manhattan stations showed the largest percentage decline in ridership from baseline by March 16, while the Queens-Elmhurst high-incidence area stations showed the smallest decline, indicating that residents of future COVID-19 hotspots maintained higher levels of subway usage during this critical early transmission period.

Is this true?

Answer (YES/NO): YES